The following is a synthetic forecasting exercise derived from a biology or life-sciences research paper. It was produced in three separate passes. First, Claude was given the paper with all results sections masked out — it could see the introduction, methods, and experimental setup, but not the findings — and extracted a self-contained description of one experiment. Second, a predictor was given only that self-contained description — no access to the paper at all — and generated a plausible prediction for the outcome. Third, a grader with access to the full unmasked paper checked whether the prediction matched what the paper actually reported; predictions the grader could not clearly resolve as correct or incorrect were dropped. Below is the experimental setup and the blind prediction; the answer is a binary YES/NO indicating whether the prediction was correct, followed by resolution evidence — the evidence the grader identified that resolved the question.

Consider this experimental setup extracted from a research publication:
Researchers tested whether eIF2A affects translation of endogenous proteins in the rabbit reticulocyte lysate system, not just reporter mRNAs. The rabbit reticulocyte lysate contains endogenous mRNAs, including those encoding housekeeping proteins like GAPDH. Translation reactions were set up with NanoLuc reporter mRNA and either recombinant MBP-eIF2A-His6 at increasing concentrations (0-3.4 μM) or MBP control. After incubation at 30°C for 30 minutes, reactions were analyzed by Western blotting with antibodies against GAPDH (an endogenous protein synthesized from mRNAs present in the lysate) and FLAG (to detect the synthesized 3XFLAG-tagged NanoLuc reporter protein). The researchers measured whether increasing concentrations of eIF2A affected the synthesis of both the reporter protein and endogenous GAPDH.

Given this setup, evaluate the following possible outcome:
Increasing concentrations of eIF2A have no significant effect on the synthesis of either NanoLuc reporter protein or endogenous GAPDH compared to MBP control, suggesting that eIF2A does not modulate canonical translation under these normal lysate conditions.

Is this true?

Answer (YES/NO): NO